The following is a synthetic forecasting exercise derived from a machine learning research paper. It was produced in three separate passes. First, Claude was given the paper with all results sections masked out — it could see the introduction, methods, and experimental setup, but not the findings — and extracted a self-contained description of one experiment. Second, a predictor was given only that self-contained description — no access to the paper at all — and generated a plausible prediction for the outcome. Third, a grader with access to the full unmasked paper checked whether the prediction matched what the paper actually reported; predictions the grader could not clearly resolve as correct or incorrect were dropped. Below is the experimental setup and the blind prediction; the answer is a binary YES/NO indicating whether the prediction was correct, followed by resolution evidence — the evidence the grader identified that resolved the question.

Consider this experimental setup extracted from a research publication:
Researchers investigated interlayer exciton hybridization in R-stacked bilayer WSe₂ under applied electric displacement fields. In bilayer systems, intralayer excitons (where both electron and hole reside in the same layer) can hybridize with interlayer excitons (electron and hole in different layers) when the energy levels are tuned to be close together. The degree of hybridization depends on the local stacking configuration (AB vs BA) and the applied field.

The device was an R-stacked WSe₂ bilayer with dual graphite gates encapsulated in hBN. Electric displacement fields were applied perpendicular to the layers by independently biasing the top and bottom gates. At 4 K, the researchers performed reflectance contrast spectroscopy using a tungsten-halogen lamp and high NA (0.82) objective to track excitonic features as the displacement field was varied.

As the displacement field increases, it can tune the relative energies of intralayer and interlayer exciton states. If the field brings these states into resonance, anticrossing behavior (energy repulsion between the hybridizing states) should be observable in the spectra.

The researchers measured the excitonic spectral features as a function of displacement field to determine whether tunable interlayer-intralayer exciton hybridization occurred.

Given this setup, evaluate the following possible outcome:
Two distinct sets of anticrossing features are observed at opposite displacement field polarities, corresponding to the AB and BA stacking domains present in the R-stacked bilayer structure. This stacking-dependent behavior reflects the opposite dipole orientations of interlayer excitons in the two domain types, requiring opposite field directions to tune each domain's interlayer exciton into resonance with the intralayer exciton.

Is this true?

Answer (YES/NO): YES